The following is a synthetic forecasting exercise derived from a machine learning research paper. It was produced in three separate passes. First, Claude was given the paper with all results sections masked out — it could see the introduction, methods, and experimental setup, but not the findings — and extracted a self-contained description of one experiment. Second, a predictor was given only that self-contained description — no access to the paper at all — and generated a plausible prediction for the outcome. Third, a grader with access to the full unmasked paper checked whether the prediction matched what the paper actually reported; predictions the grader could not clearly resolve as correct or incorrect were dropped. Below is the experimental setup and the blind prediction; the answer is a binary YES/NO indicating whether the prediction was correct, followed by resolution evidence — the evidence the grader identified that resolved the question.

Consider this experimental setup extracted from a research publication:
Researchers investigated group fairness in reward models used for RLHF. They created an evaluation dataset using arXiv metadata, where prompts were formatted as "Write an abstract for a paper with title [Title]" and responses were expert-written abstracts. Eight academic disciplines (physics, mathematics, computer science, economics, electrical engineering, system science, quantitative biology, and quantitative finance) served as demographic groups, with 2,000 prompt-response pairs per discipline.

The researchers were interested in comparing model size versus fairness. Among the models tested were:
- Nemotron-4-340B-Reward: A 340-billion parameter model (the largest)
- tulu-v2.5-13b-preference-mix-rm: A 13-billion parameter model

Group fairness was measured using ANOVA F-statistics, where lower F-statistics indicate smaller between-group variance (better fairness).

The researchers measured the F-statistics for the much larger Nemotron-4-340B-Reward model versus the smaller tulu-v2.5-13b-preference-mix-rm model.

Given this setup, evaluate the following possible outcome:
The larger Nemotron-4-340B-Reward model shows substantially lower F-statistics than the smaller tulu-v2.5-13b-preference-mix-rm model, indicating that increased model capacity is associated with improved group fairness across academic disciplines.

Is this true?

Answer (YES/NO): NO